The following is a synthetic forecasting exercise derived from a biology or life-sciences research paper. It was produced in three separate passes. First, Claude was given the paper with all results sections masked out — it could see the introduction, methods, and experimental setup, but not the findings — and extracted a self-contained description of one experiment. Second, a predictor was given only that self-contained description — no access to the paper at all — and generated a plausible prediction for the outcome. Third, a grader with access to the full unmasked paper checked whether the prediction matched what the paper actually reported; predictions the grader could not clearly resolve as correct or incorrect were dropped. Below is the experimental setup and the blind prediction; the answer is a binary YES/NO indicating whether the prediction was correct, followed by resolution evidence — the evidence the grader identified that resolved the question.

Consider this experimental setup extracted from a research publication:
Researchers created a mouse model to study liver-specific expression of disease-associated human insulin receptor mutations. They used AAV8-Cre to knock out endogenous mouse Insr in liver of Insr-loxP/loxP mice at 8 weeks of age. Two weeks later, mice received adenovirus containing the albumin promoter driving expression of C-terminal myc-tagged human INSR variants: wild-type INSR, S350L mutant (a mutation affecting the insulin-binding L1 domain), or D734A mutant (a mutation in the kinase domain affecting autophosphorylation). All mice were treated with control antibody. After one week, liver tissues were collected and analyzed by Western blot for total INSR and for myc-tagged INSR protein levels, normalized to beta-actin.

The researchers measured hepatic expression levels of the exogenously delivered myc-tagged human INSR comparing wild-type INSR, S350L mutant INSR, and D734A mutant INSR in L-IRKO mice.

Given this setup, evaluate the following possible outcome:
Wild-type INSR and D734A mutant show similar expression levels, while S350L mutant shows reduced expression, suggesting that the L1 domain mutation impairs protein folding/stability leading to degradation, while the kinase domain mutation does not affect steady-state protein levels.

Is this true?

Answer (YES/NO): NO